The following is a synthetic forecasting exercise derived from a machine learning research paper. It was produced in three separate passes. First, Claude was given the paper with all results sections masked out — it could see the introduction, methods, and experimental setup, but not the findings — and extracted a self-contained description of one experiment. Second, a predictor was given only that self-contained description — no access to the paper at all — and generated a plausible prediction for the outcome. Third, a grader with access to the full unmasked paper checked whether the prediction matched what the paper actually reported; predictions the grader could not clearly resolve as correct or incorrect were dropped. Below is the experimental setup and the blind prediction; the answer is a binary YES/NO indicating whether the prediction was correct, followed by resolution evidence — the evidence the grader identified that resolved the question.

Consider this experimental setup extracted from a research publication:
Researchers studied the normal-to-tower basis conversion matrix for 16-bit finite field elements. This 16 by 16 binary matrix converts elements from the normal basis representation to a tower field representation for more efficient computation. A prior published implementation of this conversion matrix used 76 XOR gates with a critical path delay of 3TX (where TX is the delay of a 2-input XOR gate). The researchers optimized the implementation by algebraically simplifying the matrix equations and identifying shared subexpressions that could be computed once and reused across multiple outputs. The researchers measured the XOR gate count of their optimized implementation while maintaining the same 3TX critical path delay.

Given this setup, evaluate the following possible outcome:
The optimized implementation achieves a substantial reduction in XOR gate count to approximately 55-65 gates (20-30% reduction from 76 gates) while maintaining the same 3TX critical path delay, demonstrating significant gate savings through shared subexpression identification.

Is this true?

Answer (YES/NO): YES